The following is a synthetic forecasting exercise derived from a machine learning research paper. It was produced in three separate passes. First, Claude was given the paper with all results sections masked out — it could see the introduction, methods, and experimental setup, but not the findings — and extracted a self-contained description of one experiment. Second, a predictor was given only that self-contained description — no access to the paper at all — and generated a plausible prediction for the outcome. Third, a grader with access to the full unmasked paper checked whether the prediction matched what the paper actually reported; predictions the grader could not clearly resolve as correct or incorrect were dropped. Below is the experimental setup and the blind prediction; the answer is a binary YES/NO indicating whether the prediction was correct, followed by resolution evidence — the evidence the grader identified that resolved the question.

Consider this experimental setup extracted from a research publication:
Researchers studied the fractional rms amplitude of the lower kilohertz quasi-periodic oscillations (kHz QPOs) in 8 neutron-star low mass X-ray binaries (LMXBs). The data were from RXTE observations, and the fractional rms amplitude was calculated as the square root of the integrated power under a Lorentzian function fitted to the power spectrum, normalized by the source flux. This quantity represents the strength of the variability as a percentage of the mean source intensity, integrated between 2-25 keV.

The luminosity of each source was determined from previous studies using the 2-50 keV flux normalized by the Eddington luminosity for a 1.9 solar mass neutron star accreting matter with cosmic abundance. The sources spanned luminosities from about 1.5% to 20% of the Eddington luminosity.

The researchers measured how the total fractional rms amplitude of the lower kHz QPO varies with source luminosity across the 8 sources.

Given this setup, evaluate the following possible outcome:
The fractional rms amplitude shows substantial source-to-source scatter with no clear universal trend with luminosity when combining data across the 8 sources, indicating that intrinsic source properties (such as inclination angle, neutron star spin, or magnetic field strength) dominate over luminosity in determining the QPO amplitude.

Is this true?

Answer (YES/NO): NO